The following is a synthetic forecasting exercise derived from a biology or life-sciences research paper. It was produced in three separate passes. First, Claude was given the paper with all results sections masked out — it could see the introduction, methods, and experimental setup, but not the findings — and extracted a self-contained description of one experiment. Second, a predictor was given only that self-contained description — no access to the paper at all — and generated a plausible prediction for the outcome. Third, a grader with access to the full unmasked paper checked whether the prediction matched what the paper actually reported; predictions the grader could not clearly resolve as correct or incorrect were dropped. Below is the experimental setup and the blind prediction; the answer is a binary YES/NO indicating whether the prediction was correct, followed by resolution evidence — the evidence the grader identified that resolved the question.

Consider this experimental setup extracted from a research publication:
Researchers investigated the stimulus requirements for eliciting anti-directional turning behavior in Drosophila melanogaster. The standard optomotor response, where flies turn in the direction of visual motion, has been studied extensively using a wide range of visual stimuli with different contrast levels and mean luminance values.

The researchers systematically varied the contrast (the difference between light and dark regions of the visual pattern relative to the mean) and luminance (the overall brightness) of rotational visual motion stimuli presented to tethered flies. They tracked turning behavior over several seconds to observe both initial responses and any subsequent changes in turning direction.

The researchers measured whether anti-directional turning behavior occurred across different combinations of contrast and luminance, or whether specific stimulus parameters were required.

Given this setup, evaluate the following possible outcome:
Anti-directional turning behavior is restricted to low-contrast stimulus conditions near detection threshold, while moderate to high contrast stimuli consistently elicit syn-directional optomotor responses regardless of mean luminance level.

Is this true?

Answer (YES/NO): NO